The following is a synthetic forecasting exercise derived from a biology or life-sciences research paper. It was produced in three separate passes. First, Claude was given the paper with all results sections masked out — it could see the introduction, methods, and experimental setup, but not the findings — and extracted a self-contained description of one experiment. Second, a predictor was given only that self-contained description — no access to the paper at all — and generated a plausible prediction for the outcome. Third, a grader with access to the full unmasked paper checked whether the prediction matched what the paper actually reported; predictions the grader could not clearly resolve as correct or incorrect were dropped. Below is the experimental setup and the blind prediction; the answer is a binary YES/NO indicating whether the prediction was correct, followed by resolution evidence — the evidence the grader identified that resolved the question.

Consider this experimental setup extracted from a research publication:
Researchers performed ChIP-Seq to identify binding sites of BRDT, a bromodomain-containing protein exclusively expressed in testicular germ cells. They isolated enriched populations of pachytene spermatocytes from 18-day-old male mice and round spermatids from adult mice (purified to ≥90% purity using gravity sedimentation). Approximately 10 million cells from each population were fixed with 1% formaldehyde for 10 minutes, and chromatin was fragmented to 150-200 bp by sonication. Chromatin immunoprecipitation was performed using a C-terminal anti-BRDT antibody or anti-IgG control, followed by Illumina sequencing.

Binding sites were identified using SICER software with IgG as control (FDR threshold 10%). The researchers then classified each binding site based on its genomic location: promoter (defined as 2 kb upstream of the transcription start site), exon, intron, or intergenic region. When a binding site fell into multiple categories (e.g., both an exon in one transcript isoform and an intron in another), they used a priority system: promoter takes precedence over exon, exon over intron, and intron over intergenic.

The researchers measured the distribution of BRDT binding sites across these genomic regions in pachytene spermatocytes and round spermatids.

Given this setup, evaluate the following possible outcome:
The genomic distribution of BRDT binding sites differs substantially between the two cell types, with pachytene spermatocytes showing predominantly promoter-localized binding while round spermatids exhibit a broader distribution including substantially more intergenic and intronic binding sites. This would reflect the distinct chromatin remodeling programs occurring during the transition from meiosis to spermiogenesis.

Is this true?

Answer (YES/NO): NO